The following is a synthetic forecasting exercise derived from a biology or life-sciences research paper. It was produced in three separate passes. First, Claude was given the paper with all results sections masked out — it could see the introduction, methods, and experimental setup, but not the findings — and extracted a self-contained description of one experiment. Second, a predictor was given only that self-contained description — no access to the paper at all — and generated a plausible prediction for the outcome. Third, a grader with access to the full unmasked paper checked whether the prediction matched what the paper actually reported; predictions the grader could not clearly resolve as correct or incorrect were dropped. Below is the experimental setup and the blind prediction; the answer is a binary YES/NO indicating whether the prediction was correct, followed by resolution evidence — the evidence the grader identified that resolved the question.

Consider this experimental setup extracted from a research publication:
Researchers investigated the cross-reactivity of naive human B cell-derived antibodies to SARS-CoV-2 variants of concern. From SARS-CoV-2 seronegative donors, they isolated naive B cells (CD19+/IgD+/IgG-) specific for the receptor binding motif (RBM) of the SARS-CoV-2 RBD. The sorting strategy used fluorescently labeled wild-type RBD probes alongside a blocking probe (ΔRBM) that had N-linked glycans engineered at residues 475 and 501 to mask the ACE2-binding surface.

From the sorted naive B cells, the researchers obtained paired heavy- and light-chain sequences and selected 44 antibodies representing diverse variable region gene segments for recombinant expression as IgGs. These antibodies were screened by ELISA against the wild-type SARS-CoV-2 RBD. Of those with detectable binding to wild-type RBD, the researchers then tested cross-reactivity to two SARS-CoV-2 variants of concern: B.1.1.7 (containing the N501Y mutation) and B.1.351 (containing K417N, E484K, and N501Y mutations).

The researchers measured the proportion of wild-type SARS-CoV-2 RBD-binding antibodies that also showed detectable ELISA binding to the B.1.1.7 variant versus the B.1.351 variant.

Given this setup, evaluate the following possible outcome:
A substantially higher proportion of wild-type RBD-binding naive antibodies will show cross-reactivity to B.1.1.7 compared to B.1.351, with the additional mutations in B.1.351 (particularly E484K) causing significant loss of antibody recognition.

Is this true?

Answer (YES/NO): YES